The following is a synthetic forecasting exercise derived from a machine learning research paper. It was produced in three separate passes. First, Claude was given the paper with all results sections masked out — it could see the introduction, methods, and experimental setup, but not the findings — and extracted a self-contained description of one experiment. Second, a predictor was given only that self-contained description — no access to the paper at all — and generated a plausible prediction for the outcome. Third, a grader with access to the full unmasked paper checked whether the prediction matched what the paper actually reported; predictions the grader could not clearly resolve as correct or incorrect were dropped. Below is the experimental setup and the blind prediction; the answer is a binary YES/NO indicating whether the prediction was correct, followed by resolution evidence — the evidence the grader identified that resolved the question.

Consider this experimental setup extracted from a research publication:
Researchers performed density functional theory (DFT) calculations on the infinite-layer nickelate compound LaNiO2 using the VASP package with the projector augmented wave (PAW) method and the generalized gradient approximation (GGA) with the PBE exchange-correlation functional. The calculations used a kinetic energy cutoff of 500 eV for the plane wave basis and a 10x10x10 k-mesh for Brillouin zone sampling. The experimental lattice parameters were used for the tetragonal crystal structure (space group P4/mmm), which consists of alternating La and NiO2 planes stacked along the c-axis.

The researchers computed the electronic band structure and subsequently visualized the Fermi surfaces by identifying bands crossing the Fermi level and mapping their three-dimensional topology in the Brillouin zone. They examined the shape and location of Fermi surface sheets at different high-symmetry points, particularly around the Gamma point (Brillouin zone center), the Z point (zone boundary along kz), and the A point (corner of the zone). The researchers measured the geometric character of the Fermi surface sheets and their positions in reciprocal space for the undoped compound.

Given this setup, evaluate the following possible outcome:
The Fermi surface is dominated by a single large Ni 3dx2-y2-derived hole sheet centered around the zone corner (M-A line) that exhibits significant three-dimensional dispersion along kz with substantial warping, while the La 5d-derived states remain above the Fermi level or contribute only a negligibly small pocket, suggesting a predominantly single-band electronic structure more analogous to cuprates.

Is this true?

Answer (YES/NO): NO